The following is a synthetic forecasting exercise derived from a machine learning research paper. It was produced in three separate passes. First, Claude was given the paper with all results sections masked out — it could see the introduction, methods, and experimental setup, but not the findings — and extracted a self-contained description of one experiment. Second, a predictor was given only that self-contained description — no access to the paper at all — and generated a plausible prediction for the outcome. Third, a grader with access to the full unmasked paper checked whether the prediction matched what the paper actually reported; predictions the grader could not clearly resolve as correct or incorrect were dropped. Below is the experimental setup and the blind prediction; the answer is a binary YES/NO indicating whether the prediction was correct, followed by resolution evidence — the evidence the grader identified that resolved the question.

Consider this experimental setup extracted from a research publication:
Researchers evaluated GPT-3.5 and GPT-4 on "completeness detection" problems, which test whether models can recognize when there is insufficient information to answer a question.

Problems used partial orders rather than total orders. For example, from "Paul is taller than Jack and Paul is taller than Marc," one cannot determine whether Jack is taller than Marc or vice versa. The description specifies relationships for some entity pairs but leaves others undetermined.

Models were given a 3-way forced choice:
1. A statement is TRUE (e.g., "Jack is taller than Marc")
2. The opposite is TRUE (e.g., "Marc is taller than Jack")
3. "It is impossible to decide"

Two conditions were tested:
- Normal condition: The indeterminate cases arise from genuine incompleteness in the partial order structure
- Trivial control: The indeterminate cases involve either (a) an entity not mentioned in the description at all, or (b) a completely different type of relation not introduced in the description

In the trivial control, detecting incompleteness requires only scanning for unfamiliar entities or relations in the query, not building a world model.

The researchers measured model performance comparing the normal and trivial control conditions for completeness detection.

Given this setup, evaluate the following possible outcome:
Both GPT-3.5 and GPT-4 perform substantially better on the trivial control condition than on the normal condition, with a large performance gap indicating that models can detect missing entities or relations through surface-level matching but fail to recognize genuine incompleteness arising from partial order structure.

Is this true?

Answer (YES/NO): NO